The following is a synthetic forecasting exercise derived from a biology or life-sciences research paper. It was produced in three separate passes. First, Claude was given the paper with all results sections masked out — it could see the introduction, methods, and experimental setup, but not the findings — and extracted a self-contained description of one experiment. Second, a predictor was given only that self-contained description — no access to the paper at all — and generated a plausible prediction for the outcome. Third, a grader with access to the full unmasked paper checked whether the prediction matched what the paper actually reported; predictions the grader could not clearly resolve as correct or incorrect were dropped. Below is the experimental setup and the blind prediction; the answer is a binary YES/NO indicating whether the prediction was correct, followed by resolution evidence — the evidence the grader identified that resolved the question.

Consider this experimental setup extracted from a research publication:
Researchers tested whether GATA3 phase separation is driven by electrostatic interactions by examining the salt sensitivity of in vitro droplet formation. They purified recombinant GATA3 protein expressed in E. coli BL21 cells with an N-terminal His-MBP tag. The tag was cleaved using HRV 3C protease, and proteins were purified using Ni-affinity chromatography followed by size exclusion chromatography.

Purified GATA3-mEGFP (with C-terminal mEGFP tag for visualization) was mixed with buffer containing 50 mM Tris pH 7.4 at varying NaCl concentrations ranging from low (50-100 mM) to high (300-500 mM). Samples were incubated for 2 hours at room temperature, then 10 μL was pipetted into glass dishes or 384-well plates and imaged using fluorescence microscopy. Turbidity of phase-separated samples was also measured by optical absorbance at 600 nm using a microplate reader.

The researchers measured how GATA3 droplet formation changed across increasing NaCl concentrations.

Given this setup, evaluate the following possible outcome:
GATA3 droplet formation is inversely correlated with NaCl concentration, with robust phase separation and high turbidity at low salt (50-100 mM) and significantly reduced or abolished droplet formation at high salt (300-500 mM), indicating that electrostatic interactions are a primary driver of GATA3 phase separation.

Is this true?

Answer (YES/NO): YES